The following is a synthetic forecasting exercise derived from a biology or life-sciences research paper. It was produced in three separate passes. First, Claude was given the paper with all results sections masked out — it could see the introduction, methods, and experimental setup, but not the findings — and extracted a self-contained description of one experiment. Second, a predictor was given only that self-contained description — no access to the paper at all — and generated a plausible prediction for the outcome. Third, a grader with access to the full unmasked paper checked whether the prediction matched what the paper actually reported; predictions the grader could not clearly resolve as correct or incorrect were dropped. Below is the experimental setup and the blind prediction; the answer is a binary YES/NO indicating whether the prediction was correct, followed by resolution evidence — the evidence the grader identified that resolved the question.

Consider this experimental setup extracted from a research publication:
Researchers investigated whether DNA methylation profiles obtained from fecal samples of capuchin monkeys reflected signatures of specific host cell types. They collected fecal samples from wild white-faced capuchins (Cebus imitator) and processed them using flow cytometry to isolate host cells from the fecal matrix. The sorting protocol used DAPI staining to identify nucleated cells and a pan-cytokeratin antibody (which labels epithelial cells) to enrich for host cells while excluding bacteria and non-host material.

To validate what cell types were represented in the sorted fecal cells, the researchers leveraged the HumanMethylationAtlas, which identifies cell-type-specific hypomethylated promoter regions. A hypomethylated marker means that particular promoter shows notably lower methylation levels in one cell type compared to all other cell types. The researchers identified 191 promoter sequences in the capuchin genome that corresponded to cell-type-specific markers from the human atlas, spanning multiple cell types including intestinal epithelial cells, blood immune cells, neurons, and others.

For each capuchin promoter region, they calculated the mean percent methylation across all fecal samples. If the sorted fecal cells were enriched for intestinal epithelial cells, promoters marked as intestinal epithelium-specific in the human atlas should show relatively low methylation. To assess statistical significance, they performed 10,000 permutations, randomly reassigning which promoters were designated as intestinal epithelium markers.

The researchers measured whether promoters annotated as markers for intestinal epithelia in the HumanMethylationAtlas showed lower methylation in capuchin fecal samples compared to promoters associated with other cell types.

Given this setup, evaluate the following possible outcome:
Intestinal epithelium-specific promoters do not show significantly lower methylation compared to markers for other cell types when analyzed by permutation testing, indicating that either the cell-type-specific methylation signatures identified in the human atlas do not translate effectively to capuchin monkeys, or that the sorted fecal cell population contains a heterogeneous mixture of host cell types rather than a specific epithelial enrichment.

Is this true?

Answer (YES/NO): NO